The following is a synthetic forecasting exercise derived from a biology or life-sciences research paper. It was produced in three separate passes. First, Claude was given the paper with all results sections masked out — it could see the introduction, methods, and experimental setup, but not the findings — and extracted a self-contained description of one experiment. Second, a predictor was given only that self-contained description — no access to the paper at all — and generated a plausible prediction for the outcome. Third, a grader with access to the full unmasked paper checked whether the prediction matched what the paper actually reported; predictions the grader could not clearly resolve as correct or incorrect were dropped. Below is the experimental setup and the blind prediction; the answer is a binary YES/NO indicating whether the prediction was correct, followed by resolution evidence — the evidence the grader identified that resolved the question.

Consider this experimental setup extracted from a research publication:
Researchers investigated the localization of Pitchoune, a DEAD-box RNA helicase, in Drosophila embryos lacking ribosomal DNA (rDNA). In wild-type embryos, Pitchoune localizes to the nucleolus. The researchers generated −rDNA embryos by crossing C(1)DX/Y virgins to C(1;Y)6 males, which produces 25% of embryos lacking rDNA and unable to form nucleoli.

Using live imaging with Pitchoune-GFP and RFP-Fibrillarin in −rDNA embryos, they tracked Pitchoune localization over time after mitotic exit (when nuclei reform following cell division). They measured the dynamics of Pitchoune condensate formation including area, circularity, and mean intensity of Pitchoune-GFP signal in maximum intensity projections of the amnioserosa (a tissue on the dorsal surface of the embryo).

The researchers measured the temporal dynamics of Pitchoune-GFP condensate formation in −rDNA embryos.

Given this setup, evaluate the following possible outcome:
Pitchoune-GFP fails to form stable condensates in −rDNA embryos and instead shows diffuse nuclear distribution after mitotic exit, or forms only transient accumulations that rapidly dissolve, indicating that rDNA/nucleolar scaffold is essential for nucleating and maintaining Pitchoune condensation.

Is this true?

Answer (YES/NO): NO